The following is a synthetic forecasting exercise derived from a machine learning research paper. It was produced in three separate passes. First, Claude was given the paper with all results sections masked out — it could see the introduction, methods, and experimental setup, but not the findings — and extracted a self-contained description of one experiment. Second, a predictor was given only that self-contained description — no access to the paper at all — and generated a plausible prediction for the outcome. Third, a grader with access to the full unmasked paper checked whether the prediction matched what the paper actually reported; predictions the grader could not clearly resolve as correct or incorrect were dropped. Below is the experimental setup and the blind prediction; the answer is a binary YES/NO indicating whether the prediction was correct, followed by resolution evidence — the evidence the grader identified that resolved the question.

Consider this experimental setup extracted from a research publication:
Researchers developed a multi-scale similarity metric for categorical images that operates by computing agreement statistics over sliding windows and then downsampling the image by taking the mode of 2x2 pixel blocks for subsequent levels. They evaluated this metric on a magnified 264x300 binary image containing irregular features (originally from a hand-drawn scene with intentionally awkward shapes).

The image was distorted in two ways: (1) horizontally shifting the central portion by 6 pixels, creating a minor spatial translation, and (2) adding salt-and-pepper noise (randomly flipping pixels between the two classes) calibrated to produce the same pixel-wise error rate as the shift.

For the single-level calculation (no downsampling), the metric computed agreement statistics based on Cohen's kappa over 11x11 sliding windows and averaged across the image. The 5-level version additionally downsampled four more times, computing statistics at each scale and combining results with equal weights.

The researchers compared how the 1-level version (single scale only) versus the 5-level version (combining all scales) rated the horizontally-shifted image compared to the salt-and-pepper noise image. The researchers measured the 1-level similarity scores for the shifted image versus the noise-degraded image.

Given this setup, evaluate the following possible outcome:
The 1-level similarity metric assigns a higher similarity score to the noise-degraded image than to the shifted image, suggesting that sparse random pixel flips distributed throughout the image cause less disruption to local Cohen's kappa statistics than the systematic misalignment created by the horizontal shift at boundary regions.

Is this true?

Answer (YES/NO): NO